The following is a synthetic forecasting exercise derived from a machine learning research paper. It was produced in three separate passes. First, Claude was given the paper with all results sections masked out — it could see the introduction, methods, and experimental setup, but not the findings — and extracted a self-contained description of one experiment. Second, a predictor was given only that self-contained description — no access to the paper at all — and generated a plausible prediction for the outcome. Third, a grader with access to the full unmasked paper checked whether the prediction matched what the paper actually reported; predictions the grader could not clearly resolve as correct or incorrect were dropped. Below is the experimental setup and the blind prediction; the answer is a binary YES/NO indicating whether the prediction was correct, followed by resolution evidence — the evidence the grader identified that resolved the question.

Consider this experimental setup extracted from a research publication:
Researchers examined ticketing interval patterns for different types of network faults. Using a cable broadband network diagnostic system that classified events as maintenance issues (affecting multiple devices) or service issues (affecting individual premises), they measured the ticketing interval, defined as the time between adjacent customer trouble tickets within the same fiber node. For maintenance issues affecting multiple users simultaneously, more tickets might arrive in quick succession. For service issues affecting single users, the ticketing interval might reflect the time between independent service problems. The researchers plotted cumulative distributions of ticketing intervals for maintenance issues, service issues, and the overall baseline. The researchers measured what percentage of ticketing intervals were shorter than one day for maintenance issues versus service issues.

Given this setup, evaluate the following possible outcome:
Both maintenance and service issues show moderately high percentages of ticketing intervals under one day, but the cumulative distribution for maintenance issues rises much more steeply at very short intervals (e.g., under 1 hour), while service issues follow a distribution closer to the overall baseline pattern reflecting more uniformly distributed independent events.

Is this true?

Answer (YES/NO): NO